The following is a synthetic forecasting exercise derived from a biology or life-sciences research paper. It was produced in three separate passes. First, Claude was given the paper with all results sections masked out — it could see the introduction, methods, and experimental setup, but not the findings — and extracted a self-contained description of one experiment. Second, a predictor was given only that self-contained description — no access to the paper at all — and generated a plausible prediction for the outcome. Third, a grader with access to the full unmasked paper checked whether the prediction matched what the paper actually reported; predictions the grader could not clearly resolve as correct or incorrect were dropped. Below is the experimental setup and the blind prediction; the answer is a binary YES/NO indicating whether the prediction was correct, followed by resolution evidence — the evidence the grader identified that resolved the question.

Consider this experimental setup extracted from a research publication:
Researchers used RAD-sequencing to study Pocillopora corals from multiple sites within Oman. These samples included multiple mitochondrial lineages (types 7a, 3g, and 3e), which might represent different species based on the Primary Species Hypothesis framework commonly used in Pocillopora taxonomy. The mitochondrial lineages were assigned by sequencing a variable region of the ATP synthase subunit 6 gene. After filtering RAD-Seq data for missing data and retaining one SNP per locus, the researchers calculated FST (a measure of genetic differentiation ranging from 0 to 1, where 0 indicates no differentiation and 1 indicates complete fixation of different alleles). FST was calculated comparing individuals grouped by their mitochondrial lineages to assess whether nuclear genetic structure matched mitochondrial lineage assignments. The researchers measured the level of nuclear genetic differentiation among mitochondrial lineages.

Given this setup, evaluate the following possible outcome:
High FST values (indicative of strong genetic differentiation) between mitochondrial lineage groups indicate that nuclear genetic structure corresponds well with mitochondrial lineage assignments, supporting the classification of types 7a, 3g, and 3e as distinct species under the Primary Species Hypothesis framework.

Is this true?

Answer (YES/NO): NO